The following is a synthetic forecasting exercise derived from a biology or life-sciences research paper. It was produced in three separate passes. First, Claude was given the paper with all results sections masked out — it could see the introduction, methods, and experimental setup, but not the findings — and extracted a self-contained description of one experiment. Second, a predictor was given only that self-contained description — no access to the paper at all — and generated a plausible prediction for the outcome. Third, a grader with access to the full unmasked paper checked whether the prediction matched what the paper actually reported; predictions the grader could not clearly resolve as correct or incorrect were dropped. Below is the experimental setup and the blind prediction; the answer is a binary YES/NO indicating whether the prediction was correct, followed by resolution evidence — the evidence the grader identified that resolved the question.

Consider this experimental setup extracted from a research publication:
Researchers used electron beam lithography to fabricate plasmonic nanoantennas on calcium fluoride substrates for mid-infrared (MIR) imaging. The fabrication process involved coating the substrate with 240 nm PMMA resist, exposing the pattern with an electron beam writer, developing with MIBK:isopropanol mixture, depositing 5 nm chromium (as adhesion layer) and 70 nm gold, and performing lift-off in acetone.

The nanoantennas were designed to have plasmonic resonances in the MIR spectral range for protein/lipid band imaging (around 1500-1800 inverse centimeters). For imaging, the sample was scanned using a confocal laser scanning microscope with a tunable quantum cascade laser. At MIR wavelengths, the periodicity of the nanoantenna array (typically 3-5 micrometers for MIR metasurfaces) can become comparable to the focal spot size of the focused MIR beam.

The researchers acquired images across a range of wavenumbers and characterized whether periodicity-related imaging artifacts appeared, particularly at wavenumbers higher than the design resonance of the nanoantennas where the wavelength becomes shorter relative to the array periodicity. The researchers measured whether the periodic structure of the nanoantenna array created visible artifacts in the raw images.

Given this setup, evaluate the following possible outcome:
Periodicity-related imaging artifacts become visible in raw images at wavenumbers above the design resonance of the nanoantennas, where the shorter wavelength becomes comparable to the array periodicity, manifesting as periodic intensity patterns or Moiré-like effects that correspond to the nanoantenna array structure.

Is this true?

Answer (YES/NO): YES